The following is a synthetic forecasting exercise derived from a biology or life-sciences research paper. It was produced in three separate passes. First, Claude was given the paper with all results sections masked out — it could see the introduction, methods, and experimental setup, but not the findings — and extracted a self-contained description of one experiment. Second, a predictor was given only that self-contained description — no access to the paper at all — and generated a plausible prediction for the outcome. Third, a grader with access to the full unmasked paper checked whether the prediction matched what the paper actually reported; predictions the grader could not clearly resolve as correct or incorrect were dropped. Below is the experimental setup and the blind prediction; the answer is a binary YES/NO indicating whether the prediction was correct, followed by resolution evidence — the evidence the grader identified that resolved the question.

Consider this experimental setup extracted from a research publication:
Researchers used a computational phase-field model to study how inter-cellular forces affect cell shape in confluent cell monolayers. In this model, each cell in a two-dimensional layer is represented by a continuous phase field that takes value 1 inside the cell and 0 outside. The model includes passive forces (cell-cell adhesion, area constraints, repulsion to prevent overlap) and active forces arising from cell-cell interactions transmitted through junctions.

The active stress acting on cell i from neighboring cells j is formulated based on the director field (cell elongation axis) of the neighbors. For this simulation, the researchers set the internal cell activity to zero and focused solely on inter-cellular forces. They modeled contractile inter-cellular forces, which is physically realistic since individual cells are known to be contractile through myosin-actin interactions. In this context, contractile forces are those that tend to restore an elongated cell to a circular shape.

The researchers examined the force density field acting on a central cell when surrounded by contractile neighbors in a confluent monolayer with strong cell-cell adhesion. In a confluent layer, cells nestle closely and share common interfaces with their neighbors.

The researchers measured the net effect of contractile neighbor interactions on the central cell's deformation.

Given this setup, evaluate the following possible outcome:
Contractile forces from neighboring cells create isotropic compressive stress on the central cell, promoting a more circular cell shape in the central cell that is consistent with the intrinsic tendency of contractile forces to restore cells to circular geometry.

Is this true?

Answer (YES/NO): NO